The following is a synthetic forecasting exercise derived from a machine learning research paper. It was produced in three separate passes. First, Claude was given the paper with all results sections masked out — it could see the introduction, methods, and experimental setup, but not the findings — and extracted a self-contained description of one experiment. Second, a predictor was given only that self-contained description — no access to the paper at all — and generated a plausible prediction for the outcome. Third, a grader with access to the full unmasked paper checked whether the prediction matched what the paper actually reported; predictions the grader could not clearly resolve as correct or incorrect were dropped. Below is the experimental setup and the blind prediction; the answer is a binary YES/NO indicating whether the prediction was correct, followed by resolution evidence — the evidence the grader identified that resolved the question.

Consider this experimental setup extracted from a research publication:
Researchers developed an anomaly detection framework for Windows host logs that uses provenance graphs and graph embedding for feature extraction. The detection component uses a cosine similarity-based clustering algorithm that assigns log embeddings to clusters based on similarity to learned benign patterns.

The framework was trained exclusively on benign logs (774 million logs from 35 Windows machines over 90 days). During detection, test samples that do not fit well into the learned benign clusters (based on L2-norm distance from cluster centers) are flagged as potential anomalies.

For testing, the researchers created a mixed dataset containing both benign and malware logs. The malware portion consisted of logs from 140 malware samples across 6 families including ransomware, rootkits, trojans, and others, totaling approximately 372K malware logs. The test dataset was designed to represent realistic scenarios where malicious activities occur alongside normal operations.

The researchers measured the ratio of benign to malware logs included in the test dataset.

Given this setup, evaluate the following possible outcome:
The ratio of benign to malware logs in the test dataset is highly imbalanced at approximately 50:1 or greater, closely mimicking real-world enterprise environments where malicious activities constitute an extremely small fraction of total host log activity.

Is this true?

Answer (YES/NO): NO